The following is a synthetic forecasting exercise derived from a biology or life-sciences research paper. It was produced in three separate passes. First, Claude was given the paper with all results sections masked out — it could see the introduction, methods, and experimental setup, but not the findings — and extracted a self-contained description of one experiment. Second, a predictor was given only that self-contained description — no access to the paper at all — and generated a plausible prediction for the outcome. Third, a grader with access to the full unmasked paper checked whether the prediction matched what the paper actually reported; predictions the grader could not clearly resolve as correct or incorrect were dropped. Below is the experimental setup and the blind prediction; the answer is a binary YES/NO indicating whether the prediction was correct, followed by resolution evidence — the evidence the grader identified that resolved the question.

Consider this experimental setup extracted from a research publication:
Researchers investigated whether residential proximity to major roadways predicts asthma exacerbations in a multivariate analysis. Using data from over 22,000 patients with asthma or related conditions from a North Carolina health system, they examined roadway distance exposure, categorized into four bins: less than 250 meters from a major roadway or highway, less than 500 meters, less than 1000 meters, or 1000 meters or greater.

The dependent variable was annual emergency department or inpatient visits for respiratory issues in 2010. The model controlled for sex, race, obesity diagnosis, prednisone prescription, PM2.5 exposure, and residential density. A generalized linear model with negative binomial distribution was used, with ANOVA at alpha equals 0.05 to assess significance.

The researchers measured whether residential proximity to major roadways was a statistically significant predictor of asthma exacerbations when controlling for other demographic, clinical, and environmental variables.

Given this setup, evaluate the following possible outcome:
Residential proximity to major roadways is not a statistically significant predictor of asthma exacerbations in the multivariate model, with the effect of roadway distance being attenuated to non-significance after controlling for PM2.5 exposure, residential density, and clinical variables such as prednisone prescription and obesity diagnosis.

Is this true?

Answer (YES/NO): YES